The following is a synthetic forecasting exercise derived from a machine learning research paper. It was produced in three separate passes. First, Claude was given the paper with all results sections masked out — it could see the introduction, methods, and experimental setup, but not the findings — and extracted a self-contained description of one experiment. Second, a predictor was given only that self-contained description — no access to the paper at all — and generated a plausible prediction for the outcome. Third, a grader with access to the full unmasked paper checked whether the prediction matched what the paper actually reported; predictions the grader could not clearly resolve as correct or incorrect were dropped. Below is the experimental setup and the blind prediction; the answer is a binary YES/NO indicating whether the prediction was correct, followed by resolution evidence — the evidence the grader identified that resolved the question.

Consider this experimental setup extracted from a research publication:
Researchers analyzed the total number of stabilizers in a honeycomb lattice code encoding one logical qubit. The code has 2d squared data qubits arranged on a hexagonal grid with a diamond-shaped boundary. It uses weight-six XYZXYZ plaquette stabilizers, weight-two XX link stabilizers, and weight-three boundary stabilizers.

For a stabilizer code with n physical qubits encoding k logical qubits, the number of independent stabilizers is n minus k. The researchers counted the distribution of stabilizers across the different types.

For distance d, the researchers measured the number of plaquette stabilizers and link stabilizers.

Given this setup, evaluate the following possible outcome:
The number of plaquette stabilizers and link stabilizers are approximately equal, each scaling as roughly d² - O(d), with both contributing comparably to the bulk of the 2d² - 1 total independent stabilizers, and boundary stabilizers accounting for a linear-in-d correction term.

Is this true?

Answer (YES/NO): NO